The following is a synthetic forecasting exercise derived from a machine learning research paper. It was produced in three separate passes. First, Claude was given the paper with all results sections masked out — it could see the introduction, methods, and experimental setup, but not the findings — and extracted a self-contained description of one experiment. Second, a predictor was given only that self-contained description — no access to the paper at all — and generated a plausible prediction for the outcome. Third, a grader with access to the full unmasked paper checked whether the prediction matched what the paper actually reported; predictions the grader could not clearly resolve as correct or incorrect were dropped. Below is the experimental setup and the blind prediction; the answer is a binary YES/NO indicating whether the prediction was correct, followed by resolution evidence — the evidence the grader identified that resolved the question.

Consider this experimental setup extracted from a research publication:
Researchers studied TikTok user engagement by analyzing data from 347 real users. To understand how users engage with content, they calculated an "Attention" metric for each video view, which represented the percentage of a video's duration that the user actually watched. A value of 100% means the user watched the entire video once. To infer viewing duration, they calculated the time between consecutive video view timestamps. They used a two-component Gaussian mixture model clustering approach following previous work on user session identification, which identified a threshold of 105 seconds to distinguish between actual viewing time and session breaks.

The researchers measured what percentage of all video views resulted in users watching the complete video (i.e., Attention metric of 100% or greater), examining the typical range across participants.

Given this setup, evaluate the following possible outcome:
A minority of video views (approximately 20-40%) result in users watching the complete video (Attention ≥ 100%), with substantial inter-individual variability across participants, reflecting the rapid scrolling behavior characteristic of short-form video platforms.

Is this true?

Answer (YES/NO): NO